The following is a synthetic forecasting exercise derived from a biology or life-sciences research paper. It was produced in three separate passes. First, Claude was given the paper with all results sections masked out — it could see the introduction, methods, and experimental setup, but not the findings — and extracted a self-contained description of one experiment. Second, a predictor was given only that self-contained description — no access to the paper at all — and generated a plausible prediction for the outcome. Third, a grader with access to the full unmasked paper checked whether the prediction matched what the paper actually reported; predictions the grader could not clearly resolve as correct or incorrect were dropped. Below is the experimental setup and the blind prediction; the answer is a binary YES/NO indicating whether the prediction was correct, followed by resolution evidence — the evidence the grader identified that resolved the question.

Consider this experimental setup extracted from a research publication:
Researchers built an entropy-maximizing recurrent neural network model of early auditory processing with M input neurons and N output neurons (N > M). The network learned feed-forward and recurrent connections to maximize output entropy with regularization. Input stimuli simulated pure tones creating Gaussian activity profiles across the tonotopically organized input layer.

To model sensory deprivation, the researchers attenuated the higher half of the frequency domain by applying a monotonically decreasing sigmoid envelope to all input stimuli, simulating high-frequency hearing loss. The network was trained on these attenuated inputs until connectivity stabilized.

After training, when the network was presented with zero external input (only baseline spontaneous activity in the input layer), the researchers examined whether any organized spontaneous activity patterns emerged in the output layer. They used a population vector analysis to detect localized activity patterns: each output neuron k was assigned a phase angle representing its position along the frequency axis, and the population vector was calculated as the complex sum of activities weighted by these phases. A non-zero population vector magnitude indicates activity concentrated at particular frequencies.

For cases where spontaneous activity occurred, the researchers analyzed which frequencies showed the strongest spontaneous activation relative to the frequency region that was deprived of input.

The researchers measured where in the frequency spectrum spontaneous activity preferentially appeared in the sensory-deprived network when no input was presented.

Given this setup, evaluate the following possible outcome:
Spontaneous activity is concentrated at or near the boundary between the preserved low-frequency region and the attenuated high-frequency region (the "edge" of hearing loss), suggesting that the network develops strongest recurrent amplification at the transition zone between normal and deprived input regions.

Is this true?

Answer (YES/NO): NO